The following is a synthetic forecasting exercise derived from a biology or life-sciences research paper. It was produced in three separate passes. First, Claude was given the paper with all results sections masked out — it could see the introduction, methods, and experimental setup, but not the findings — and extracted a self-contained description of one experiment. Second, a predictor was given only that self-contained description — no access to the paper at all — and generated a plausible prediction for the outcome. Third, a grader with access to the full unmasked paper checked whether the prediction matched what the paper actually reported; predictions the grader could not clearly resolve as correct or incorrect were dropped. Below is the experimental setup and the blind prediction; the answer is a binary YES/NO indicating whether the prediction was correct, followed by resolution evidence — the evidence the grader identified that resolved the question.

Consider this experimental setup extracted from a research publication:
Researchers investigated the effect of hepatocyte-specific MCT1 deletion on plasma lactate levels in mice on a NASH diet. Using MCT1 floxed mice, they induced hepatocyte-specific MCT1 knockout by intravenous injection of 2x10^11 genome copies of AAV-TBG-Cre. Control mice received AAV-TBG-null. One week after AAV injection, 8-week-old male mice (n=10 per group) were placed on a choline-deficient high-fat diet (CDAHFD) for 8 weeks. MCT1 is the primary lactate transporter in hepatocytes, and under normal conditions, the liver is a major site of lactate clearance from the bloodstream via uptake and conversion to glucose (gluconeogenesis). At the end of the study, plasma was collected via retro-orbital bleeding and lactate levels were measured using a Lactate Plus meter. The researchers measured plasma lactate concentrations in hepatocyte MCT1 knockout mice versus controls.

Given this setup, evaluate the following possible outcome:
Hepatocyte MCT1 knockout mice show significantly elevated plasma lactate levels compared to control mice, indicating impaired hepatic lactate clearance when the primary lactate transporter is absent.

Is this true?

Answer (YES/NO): NO